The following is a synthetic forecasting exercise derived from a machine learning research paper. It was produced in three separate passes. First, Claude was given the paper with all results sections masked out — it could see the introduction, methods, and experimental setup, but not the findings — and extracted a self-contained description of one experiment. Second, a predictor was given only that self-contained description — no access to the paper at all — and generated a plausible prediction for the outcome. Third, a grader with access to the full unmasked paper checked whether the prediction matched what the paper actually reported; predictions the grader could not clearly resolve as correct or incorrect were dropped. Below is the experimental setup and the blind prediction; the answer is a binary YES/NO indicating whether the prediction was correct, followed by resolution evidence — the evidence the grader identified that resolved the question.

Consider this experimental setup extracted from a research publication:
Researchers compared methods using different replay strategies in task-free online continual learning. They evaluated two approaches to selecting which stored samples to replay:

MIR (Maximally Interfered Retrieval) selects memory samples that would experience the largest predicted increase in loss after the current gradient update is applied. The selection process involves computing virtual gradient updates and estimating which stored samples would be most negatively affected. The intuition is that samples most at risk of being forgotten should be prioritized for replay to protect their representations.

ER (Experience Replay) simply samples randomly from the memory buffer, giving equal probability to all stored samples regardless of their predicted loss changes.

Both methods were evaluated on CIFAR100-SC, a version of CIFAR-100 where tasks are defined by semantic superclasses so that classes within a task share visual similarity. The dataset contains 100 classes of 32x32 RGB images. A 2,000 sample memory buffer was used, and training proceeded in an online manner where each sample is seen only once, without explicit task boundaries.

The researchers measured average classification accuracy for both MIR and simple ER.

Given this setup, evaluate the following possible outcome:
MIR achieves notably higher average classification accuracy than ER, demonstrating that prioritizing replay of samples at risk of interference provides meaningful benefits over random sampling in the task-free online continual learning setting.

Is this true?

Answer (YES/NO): NO